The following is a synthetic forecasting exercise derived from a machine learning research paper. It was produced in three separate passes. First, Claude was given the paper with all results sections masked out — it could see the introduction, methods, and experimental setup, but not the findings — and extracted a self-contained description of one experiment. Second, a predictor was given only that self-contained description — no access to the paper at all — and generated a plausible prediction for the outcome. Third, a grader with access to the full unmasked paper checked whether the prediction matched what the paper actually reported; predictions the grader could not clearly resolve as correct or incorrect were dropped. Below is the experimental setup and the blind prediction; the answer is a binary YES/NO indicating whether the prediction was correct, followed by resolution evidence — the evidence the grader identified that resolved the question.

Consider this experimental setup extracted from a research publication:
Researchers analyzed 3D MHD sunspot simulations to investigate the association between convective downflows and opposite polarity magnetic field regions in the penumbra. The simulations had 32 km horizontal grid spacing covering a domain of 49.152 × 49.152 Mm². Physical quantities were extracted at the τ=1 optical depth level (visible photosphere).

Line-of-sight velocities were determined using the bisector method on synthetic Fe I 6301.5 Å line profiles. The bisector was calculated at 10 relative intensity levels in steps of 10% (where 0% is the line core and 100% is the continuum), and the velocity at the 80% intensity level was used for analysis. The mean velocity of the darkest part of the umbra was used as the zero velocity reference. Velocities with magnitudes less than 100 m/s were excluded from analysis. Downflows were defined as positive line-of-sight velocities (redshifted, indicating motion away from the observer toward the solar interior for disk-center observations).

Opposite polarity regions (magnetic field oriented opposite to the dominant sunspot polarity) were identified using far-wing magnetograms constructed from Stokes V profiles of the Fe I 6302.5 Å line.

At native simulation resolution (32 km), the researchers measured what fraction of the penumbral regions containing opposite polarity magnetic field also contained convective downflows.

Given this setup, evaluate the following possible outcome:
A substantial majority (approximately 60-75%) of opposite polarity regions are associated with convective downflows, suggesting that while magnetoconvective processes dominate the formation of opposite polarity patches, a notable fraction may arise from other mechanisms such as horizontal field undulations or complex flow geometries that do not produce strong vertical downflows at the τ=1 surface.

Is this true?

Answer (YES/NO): YES